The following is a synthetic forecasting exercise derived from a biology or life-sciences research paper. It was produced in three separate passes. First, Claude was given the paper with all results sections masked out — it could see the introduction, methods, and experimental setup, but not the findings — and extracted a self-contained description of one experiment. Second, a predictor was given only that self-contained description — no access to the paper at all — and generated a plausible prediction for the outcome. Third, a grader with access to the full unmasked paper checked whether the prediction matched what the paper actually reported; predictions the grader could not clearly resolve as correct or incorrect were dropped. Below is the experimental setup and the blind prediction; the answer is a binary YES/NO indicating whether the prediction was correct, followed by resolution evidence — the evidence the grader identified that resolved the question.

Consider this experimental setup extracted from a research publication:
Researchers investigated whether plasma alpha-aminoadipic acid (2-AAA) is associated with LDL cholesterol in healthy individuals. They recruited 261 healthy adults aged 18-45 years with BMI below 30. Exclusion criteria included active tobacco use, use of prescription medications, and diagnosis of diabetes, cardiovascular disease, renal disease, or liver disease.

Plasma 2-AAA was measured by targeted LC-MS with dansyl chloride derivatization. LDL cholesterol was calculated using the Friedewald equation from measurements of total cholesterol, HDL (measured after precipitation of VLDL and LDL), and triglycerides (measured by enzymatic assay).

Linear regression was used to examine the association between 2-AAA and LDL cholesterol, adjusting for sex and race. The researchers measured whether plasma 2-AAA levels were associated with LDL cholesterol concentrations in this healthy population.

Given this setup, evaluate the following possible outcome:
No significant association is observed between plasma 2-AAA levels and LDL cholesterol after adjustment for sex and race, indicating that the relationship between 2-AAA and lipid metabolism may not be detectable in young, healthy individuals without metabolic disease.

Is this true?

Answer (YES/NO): YES